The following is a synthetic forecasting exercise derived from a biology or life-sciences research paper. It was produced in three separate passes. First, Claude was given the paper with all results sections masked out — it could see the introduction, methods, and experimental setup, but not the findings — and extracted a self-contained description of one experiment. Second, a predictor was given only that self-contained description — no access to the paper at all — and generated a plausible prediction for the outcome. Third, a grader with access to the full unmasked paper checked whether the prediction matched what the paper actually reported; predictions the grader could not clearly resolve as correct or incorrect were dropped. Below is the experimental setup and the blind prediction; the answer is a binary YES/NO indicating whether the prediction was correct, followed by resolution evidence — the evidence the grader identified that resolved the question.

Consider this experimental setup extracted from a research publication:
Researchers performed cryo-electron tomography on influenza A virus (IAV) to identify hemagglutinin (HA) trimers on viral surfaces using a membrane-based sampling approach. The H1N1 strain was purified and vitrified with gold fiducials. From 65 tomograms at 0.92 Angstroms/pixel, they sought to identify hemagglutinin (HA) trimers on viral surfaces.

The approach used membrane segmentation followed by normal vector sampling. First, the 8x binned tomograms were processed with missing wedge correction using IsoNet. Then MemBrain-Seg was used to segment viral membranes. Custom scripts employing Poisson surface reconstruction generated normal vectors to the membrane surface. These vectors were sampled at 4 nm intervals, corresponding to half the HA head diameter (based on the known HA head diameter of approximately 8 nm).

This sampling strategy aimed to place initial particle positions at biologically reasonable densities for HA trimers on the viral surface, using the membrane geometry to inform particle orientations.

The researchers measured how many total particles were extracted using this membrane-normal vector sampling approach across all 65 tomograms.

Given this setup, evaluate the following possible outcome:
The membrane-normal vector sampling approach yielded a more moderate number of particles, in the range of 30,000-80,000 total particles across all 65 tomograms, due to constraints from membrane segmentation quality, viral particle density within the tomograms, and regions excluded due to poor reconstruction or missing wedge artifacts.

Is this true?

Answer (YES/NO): NO